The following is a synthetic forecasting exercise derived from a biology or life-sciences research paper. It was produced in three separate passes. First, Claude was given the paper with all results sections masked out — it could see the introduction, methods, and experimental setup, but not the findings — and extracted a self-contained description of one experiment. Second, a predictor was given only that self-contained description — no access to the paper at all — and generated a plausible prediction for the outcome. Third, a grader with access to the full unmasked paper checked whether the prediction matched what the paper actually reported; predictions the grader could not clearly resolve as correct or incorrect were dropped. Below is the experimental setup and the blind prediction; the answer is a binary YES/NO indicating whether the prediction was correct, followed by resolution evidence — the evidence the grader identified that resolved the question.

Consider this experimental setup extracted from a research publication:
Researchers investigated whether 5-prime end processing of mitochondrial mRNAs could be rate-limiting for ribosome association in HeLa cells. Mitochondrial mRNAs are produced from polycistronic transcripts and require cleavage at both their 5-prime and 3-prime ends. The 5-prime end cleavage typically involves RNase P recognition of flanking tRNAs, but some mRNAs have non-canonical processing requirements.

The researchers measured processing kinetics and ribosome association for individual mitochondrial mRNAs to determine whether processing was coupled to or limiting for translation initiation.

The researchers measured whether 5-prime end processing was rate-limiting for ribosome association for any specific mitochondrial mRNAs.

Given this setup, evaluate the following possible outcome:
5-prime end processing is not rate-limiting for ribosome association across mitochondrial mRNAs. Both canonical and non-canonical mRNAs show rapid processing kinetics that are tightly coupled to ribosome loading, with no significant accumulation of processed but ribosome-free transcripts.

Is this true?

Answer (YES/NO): NO